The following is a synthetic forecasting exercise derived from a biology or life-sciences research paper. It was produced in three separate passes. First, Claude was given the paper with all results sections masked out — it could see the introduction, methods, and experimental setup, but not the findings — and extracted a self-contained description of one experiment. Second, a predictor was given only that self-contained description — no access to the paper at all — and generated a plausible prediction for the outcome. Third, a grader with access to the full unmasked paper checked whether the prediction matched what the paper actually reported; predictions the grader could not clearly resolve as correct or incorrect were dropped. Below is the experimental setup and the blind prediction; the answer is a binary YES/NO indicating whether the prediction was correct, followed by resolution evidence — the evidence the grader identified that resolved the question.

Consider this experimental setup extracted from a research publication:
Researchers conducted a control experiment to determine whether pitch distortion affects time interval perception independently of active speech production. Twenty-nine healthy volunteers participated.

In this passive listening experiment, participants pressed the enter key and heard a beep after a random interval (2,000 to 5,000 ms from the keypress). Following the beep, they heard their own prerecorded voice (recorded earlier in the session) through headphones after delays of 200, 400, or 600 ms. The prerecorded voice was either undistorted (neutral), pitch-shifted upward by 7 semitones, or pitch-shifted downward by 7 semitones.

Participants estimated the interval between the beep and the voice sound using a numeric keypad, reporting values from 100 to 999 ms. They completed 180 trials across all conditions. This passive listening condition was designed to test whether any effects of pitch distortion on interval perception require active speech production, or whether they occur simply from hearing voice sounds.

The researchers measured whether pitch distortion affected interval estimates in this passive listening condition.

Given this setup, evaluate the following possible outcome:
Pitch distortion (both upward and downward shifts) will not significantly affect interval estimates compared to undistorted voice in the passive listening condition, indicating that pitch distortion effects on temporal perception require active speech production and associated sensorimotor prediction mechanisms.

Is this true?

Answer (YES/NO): YES